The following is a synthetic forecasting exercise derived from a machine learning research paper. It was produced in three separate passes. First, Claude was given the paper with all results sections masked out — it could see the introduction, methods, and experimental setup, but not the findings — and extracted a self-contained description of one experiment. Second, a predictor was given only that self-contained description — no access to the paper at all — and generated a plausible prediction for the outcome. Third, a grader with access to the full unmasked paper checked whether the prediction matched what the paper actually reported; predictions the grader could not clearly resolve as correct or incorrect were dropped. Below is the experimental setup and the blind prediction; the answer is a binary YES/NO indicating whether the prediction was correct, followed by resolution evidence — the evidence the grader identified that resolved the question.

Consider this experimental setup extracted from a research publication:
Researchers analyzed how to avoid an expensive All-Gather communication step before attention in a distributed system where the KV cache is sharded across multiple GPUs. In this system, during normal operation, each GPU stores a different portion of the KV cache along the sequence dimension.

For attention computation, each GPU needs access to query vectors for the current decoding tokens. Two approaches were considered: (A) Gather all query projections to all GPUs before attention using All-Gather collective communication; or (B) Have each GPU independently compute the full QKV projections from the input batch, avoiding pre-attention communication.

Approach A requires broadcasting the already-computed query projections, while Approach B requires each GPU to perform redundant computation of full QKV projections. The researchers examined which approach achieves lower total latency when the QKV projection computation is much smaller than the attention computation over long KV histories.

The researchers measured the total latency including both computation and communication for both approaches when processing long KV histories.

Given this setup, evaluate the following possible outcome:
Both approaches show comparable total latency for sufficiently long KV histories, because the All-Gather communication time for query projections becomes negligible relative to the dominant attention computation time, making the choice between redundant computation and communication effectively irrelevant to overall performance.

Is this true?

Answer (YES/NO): NO